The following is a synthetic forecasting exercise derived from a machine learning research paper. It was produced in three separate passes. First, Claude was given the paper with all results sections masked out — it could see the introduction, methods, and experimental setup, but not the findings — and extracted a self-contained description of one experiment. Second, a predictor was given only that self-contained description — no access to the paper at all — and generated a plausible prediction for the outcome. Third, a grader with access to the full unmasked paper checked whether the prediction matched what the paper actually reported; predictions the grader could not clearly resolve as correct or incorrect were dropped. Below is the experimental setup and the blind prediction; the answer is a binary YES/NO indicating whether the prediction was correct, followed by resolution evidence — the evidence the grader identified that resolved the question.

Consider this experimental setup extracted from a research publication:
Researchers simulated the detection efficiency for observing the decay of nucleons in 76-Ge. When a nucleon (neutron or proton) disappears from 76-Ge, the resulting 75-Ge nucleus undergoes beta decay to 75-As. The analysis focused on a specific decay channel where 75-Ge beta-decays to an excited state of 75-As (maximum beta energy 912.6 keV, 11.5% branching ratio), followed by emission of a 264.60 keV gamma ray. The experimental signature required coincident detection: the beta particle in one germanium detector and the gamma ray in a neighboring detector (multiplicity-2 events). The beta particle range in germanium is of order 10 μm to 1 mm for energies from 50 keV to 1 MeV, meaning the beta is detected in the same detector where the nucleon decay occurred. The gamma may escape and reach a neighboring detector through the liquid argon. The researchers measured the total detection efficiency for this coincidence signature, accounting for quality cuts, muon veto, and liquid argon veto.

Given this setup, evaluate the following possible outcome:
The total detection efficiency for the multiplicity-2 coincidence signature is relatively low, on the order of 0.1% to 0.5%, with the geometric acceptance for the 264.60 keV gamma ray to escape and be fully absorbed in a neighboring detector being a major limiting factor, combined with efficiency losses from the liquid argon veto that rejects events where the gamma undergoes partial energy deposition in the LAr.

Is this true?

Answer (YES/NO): NO